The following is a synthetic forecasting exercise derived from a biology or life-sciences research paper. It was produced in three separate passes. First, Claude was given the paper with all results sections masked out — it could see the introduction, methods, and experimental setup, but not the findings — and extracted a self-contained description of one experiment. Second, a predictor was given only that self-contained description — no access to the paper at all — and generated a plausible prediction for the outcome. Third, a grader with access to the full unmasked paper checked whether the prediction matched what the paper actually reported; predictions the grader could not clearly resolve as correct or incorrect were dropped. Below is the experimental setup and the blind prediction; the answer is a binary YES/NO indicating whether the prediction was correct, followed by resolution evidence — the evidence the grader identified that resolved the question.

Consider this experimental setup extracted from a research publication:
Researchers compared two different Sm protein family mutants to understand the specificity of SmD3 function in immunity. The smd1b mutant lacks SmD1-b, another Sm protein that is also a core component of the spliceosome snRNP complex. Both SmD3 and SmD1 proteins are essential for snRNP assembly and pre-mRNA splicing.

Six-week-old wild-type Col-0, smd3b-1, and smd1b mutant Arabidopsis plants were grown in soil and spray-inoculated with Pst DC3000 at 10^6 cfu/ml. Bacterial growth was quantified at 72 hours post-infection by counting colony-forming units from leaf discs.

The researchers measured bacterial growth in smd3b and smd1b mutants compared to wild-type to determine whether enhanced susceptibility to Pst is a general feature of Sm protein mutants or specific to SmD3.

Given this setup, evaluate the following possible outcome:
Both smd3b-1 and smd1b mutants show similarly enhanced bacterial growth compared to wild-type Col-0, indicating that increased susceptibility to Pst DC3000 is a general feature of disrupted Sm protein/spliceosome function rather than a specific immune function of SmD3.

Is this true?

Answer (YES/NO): YES